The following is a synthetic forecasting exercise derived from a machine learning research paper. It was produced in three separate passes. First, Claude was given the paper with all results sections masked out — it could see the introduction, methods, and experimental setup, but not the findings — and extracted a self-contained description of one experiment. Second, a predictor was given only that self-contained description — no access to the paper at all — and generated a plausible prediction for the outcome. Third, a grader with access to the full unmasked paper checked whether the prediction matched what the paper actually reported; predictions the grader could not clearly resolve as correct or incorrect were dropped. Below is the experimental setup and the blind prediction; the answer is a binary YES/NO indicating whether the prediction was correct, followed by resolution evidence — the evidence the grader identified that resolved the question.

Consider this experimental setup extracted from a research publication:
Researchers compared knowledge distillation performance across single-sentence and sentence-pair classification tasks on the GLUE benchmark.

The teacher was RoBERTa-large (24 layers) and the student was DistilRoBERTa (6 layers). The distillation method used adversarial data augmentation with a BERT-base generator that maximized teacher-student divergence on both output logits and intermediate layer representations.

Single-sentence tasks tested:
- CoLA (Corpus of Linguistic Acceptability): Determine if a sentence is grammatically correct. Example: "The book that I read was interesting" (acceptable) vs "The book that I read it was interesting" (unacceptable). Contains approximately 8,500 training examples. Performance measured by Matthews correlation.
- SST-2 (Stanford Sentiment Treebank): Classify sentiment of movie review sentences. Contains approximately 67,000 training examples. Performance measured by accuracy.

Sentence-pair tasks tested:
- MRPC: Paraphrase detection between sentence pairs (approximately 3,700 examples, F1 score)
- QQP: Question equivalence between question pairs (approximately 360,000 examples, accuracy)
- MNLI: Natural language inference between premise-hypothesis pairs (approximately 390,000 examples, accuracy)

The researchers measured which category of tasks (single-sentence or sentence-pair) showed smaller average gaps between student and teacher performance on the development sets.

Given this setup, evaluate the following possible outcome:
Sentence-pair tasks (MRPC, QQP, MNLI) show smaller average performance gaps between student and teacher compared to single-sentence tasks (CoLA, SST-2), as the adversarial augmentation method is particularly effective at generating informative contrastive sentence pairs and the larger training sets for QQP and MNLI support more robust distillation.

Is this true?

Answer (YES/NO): YES